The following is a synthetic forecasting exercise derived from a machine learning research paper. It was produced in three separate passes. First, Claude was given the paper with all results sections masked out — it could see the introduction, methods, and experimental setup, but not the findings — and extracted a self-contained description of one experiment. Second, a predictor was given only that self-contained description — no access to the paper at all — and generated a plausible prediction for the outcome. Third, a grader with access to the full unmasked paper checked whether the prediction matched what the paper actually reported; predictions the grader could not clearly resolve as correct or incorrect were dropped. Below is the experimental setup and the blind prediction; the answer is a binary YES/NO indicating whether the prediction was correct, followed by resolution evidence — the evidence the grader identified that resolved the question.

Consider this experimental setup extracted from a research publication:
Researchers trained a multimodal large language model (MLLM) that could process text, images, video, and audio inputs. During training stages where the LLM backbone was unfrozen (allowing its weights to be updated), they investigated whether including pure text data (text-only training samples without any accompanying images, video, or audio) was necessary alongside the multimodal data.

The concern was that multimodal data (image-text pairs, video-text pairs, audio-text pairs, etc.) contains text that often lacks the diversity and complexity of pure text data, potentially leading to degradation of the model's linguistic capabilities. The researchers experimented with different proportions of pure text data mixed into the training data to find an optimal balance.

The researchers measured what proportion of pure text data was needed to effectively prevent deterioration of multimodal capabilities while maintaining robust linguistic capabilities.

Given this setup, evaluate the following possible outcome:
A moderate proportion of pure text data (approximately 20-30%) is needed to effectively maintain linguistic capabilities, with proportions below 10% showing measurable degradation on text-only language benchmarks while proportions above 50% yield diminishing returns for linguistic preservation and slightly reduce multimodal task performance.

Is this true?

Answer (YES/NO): YES